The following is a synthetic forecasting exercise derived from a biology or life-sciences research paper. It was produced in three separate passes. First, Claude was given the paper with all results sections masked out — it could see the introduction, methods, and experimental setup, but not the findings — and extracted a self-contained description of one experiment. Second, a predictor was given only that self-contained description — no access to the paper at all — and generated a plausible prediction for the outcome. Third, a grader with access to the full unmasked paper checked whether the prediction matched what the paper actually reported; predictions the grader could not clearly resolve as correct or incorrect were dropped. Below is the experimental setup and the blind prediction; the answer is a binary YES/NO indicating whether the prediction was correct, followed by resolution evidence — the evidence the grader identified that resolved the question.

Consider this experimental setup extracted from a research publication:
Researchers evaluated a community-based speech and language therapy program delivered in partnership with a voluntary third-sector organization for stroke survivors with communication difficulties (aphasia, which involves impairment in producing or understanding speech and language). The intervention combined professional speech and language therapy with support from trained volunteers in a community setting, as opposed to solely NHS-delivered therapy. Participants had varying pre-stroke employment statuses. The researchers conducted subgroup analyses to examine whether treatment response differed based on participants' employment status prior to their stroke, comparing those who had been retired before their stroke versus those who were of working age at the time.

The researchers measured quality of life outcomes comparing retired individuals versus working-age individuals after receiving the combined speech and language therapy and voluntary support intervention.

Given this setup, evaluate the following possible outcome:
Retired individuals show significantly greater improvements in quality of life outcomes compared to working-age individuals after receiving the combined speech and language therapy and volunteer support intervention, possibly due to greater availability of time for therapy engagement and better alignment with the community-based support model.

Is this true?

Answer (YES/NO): NO